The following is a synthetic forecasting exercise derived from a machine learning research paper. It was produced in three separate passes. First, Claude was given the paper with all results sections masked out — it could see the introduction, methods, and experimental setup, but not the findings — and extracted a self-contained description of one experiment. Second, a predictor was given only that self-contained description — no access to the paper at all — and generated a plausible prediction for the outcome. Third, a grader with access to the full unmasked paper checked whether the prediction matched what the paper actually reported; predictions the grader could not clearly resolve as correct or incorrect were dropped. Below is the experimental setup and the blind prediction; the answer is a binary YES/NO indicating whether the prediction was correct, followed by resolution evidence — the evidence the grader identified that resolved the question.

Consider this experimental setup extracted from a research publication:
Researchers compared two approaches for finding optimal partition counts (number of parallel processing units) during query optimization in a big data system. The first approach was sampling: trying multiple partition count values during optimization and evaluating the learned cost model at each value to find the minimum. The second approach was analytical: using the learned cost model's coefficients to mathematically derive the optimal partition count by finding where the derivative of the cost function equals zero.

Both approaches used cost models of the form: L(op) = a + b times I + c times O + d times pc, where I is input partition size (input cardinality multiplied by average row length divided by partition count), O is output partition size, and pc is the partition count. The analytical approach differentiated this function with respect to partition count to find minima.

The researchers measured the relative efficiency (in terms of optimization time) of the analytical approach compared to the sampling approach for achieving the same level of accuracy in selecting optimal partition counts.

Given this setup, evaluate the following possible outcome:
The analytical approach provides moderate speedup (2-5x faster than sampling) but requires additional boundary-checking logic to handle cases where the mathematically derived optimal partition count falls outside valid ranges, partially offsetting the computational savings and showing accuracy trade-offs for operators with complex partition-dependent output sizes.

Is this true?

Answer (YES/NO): NO